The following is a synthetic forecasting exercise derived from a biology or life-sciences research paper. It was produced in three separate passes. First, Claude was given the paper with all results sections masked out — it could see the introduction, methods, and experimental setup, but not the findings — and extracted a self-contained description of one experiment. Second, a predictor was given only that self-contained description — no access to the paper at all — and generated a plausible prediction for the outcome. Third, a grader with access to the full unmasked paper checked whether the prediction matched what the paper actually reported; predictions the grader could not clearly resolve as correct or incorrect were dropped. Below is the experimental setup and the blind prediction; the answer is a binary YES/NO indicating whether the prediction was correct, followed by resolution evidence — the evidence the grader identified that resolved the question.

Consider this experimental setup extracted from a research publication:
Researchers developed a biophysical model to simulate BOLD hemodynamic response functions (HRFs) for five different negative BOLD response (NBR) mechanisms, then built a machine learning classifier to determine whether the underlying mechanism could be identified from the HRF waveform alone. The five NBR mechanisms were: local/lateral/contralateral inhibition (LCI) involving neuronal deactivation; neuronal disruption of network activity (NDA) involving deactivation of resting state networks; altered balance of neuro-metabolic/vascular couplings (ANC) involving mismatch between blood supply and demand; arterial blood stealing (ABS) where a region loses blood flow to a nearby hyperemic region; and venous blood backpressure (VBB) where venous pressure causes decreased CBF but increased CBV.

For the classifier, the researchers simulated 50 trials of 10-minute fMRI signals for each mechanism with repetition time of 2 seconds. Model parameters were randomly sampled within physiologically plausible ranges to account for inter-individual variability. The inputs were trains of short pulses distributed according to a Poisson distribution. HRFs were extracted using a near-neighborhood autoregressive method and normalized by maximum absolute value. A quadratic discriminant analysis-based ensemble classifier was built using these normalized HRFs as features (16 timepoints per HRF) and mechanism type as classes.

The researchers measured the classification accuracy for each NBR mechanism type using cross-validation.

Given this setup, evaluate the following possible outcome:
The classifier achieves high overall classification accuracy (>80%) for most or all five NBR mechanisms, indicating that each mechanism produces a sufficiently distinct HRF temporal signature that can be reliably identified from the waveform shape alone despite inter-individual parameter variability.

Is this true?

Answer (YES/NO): NO